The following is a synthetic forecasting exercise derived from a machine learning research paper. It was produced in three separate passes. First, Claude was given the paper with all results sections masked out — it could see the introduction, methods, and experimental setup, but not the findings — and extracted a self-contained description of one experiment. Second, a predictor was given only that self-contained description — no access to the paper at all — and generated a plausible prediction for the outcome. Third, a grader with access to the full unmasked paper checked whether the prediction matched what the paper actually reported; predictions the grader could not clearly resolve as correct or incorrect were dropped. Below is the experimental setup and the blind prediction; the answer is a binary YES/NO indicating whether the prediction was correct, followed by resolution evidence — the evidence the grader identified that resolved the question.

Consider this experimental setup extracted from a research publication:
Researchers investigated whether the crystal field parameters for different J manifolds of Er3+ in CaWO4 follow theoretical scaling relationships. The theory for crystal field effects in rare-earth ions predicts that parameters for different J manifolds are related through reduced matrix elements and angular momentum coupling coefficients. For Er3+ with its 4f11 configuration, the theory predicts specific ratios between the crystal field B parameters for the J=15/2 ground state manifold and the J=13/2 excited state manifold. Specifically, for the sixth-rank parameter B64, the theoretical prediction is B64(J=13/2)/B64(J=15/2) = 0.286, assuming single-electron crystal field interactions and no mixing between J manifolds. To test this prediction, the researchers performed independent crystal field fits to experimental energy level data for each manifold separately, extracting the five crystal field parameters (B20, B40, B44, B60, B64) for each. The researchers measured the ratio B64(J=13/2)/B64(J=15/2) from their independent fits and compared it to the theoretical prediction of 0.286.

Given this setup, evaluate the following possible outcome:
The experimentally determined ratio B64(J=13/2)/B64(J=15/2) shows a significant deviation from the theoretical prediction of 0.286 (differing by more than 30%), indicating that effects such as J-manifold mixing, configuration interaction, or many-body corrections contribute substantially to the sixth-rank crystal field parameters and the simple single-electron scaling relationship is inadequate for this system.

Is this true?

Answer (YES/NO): NO